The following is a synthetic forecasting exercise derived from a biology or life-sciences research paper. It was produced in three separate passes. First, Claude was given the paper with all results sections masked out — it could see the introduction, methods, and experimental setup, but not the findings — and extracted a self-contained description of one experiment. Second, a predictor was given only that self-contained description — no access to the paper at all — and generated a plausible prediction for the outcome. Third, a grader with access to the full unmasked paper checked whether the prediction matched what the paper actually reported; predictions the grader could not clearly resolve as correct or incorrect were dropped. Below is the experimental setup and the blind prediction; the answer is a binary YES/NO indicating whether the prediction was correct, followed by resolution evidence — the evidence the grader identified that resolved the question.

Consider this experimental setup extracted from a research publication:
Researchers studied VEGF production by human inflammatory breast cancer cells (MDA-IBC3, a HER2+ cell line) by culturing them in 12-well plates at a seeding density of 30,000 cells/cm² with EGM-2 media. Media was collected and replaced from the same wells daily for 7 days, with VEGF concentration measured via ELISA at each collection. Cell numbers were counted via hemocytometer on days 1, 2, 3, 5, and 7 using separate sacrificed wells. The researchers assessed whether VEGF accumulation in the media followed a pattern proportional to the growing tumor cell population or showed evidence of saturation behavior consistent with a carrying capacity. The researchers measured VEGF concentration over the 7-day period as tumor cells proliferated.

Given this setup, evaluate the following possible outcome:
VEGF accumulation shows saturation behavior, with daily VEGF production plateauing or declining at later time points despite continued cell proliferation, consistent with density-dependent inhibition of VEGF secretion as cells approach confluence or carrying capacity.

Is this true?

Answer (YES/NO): YES